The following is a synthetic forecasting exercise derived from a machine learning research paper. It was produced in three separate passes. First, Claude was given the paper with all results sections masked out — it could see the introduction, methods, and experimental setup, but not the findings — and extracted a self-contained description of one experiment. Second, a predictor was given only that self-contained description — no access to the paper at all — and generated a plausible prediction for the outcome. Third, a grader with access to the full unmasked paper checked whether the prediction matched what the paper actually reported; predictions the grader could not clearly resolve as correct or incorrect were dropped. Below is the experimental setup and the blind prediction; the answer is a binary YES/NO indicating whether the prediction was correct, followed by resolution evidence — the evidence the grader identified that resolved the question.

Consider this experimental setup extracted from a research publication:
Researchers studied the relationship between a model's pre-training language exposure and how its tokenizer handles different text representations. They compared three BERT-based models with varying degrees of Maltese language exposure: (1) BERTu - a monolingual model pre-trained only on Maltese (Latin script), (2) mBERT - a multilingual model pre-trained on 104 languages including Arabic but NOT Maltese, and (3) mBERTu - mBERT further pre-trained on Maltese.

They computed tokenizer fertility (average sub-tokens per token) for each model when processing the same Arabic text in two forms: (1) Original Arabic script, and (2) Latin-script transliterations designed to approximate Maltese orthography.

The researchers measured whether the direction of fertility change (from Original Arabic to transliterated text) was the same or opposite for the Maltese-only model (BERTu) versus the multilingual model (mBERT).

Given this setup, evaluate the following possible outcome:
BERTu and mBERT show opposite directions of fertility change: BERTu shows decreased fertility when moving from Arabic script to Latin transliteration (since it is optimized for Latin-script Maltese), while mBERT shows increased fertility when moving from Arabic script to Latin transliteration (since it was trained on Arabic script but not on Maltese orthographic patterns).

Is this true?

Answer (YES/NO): YES